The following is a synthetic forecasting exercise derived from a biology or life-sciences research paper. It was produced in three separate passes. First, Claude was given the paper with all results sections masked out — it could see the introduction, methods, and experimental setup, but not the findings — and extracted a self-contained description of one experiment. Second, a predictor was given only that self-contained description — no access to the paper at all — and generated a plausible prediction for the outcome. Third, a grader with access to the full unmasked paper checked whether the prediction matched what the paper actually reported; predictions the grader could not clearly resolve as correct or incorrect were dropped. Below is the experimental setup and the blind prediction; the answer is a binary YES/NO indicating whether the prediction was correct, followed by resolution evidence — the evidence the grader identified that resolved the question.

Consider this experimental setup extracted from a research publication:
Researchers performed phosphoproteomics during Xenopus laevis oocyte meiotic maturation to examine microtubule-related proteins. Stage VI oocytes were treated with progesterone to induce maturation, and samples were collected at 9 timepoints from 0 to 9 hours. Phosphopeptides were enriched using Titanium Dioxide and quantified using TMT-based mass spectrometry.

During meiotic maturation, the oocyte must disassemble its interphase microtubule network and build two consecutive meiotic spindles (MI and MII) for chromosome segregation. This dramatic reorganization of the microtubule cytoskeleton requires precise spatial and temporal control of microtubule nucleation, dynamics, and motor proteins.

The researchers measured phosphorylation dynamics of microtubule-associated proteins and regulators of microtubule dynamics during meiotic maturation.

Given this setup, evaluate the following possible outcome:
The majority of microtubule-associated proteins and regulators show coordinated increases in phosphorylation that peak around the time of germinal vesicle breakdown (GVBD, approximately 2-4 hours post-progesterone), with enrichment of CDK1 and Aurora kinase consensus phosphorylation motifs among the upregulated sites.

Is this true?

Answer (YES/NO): NO